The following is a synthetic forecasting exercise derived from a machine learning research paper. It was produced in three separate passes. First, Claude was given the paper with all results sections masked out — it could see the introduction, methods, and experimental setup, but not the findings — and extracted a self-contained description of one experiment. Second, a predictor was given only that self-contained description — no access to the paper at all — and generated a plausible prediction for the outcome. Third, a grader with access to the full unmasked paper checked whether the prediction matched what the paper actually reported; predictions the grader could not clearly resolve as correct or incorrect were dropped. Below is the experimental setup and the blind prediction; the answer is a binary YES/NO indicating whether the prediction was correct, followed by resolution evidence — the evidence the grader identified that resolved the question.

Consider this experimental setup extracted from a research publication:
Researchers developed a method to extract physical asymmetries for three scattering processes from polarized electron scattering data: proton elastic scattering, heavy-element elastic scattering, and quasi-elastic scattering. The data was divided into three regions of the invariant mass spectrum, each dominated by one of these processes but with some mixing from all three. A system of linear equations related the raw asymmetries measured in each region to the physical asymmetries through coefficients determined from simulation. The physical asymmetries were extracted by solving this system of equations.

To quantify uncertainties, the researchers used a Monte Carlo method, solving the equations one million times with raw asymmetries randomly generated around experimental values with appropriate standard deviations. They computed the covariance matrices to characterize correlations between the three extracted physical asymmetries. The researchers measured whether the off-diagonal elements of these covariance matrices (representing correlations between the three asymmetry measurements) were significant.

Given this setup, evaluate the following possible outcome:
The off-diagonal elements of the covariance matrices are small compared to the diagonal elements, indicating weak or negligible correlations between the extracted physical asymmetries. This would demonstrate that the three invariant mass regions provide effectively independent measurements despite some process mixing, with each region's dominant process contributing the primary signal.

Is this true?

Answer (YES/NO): NO